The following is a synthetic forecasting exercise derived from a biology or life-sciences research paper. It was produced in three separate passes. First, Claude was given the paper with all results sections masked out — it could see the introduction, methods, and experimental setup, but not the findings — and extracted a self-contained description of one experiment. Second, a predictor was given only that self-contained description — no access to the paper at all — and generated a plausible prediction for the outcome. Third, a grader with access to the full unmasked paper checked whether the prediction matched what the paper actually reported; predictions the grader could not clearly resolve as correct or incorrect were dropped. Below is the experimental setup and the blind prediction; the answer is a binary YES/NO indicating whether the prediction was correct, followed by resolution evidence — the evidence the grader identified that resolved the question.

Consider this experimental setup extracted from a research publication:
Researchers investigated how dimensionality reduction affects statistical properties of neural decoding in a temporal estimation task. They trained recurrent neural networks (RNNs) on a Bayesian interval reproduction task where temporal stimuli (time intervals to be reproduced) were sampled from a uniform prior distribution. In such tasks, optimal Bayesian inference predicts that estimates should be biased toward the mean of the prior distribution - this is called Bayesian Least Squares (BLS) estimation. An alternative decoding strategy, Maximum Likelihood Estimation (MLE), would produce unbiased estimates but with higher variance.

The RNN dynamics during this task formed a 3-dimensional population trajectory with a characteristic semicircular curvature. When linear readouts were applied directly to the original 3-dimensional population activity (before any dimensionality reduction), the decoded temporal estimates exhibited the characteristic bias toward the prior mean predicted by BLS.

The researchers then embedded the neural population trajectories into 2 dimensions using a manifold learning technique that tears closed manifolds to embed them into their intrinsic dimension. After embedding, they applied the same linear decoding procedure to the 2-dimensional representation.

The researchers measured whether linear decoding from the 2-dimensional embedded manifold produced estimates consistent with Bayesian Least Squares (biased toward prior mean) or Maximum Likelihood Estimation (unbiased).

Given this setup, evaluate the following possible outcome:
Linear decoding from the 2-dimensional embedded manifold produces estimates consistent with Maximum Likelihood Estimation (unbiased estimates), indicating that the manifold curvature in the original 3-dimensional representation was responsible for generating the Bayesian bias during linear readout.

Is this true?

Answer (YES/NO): YES